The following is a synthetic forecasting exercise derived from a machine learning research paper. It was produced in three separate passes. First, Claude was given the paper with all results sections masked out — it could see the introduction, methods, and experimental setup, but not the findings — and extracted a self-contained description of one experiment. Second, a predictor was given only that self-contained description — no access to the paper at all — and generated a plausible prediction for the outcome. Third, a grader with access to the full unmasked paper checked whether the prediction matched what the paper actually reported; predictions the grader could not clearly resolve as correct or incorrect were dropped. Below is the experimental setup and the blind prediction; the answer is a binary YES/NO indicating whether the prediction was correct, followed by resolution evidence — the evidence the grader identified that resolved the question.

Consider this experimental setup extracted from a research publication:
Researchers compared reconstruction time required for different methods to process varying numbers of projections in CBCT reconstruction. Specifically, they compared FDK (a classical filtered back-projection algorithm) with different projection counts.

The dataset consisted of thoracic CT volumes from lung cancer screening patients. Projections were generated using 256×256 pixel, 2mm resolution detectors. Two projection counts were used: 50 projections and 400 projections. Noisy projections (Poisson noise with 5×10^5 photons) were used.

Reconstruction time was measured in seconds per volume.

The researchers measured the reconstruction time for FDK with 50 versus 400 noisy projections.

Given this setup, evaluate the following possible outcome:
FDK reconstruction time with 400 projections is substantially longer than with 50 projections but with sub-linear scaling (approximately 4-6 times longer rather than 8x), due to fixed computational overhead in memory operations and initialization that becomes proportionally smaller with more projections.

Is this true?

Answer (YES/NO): NO